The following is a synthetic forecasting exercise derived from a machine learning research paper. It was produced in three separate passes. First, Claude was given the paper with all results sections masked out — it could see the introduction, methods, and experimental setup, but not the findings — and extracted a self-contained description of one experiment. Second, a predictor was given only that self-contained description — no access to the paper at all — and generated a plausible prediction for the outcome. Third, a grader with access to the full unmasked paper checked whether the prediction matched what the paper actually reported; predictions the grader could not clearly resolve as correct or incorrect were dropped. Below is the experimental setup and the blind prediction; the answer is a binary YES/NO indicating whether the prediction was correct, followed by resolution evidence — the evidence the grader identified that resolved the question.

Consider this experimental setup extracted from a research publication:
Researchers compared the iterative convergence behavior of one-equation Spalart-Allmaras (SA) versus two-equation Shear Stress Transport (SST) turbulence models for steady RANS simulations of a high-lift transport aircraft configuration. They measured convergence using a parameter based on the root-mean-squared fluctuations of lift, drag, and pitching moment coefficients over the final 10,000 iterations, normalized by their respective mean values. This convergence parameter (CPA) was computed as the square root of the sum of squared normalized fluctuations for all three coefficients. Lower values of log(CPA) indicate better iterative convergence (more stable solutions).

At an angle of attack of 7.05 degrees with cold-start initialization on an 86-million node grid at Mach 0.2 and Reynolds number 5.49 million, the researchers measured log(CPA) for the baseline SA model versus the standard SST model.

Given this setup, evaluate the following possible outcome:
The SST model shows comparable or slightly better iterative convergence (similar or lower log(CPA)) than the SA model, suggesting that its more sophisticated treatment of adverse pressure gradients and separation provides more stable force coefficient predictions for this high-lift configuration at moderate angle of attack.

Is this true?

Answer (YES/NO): NO